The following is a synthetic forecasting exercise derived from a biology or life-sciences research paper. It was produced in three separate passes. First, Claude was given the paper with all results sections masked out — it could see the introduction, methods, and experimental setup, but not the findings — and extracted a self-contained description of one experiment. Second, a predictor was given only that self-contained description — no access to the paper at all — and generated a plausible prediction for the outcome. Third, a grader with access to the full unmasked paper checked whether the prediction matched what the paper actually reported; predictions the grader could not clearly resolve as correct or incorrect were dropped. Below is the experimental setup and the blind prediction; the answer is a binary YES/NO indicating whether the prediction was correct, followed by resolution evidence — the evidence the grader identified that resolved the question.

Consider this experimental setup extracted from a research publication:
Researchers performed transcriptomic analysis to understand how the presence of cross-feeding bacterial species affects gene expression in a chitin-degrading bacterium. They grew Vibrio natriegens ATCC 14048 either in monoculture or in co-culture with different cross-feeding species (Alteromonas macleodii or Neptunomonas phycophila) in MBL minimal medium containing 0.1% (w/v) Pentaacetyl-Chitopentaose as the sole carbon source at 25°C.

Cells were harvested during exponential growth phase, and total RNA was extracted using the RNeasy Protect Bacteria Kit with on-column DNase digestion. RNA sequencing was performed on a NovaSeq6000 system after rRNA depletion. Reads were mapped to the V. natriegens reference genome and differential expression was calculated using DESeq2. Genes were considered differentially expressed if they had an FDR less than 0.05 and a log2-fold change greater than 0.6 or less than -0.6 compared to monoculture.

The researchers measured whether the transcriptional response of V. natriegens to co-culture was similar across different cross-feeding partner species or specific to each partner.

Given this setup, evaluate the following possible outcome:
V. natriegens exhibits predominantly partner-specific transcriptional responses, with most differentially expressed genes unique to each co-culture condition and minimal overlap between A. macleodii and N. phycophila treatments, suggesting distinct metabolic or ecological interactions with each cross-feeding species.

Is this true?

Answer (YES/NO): NO